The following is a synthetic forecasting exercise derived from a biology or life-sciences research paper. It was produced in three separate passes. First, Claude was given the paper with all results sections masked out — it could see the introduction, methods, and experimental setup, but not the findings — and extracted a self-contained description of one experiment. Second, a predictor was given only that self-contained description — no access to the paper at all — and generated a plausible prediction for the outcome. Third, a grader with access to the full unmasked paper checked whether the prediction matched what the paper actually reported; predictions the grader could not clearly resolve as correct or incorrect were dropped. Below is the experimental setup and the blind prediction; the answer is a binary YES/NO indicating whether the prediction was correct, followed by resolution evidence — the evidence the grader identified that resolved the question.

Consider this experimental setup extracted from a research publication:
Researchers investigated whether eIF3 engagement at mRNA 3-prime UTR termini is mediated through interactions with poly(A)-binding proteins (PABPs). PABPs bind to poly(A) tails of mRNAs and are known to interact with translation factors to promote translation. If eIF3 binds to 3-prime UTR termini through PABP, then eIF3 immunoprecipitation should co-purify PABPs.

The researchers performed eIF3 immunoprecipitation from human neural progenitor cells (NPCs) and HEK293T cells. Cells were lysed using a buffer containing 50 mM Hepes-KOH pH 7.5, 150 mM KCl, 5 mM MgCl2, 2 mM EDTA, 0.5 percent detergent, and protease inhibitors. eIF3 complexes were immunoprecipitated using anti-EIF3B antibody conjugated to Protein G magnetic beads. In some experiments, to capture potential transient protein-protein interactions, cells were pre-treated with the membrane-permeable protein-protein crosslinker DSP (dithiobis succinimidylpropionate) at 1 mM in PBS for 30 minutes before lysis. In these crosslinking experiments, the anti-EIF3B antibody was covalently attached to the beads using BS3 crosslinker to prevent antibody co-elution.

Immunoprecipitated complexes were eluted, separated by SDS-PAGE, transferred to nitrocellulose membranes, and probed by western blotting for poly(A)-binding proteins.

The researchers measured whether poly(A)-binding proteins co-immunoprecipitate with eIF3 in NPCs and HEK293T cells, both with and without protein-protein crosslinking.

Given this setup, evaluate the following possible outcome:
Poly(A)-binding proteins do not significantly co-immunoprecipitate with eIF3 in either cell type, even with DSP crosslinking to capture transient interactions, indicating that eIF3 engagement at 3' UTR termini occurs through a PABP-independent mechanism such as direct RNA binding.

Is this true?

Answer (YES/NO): YES